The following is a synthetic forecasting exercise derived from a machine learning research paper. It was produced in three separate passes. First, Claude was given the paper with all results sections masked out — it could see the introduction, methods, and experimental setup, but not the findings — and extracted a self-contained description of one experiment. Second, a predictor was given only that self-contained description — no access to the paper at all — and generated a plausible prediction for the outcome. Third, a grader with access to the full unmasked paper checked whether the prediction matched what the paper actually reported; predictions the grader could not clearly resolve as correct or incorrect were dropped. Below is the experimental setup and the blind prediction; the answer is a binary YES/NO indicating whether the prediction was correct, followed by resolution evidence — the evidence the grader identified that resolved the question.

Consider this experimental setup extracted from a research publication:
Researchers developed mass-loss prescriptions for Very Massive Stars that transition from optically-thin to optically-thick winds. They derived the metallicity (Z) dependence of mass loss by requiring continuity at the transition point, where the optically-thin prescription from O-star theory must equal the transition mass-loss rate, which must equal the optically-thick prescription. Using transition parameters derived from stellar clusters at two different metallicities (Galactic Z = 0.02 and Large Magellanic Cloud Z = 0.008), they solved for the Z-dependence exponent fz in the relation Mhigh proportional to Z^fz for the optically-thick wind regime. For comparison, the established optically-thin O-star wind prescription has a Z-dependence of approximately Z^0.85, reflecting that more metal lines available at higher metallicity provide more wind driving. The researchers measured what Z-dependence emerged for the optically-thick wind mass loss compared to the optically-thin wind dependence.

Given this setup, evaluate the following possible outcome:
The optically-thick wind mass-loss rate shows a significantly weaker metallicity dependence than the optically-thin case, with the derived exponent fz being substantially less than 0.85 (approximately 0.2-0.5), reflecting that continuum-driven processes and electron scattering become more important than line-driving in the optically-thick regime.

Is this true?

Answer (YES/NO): NO